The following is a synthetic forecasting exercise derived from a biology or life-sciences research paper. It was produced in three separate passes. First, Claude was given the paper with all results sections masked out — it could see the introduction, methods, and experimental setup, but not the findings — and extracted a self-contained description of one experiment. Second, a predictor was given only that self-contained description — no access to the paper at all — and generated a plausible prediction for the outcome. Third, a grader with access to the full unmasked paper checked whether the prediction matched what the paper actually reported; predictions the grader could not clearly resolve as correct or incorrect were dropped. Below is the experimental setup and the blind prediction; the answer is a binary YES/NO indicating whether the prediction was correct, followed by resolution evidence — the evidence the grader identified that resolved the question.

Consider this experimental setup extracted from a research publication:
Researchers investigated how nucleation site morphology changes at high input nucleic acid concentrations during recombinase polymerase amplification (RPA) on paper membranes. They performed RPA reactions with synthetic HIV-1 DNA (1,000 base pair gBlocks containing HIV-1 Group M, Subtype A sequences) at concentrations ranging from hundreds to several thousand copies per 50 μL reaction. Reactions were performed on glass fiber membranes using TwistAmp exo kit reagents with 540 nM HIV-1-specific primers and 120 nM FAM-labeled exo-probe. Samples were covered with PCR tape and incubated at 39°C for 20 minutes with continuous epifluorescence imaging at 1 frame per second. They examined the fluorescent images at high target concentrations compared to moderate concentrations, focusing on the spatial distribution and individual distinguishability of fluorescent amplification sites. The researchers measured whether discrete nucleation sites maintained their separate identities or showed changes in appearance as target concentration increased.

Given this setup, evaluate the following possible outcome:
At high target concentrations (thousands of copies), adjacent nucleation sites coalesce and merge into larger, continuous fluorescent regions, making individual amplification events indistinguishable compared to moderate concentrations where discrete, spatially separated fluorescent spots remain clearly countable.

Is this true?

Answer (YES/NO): YES